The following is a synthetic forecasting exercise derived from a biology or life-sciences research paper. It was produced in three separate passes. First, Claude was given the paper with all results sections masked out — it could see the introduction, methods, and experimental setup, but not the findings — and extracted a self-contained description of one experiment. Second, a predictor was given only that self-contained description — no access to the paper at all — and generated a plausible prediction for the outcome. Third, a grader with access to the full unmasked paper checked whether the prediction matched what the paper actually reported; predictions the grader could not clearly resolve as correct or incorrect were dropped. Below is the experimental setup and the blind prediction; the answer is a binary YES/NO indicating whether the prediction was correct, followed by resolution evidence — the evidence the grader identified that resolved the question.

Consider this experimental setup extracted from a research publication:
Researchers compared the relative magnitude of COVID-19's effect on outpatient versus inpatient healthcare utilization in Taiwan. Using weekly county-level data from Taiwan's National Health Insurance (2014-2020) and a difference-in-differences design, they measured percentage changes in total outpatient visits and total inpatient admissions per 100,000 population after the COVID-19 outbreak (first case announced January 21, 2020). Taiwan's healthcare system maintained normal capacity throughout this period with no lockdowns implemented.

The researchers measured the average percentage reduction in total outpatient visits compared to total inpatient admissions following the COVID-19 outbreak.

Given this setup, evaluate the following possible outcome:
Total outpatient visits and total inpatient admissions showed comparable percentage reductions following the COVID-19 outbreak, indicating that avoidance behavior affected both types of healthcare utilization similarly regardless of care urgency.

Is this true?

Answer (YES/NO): NO